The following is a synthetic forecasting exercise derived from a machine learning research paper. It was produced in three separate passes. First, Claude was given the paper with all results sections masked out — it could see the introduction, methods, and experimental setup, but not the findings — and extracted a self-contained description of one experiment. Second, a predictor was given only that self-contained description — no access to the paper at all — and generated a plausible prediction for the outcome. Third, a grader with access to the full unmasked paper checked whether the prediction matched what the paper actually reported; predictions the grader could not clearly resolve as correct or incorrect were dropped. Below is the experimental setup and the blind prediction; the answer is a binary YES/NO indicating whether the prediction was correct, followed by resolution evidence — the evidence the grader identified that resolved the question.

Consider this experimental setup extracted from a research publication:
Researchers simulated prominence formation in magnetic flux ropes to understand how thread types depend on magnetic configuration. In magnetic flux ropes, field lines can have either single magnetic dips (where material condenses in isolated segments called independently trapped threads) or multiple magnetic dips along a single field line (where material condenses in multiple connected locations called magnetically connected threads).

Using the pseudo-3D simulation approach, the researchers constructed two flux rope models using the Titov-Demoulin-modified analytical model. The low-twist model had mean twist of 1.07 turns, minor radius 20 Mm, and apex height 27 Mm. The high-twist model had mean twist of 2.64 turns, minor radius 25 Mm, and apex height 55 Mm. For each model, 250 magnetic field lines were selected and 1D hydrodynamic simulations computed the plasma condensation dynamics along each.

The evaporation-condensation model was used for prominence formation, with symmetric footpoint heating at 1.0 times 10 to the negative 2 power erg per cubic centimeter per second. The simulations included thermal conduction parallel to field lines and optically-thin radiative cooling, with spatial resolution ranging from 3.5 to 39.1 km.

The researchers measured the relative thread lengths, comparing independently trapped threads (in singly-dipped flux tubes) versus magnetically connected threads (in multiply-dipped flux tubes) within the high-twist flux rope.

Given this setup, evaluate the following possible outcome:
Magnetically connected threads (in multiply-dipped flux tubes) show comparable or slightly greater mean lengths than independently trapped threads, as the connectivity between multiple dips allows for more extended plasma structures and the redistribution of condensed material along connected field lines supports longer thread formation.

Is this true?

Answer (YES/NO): NO